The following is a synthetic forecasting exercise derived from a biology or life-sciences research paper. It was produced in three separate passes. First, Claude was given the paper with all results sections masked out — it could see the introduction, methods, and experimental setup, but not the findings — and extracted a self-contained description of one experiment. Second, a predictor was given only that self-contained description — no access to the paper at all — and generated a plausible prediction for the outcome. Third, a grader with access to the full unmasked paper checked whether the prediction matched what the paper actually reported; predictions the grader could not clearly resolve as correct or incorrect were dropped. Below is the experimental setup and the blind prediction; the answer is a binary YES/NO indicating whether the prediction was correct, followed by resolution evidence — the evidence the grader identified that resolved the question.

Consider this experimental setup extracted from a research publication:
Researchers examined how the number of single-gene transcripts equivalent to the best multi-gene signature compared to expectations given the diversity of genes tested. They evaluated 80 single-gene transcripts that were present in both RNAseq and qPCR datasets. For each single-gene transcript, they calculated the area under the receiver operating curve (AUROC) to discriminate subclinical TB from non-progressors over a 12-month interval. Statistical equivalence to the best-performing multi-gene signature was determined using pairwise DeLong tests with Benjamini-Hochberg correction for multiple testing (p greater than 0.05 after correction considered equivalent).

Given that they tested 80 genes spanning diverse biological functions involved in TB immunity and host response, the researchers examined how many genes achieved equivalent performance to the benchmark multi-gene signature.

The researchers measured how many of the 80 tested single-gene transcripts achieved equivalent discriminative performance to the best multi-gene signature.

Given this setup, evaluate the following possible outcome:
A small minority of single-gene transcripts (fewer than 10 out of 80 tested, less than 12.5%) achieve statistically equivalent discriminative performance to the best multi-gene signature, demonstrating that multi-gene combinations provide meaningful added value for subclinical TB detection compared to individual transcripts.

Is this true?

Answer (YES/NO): NO